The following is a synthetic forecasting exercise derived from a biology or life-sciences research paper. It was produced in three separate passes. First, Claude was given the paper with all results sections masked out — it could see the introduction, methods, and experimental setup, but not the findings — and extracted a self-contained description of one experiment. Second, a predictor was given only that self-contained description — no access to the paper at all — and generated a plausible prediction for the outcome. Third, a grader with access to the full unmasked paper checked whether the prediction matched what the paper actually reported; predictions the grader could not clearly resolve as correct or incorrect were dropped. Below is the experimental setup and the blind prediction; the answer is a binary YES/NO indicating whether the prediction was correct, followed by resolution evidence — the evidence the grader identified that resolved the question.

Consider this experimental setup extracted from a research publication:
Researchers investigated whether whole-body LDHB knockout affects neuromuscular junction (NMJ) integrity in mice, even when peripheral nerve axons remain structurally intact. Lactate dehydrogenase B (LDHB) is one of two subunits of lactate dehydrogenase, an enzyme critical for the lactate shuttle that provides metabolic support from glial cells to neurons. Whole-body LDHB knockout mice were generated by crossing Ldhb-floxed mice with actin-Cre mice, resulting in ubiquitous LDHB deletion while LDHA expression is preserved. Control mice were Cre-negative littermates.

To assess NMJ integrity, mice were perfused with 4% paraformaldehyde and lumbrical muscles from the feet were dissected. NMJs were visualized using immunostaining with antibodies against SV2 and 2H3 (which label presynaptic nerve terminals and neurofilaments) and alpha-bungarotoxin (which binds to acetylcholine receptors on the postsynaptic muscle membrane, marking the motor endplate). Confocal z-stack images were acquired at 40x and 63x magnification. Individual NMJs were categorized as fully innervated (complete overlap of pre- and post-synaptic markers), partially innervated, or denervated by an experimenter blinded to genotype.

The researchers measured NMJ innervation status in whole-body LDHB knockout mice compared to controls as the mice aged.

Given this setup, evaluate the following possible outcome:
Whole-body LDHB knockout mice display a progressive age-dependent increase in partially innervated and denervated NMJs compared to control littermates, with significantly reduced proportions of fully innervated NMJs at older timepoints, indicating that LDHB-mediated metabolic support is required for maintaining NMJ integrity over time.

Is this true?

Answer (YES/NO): YES